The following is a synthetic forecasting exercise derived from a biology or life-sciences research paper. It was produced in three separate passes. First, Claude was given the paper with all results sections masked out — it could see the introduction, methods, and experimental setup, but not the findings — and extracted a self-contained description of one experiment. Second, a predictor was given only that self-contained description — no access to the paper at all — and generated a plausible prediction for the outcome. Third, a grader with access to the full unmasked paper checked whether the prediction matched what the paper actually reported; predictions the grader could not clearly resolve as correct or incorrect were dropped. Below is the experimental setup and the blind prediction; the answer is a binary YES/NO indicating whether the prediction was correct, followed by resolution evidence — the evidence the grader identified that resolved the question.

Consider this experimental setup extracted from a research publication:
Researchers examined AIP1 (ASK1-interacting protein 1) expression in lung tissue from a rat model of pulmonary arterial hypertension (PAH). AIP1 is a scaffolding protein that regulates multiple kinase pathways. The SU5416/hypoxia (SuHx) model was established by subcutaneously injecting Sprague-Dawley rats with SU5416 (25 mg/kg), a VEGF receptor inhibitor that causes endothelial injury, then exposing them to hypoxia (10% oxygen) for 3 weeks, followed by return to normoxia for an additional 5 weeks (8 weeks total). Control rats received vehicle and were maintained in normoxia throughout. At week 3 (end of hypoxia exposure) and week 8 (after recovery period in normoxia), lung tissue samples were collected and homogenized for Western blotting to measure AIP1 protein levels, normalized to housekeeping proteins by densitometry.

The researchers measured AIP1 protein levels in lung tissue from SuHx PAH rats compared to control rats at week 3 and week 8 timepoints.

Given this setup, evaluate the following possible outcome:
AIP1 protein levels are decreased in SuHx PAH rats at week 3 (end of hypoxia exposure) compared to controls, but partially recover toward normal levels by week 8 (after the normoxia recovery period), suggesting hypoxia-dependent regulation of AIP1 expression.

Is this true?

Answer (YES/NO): NO